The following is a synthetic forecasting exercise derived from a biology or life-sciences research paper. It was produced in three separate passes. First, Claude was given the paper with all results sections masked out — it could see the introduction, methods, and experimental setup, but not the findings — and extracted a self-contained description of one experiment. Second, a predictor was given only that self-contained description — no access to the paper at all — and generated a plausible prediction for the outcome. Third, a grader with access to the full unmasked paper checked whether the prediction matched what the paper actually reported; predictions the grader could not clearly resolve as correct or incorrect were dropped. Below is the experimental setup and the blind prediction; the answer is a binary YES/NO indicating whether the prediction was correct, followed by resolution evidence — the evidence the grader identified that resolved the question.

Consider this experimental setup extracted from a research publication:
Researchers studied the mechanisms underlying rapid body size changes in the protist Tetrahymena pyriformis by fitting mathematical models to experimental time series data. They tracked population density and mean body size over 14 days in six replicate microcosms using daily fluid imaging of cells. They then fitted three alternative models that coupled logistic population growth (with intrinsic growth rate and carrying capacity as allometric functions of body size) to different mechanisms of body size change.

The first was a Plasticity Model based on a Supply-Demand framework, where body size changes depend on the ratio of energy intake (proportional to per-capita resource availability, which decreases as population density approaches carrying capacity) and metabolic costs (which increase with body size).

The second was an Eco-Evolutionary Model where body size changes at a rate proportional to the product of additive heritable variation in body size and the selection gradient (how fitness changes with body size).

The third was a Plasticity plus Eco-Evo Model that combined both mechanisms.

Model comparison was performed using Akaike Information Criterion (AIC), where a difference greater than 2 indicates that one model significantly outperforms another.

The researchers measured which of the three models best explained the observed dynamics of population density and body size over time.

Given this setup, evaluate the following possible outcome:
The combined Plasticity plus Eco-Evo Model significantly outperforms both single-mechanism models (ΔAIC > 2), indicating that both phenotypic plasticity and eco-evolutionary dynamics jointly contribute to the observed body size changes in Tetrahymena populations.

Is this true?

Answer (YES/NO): NO